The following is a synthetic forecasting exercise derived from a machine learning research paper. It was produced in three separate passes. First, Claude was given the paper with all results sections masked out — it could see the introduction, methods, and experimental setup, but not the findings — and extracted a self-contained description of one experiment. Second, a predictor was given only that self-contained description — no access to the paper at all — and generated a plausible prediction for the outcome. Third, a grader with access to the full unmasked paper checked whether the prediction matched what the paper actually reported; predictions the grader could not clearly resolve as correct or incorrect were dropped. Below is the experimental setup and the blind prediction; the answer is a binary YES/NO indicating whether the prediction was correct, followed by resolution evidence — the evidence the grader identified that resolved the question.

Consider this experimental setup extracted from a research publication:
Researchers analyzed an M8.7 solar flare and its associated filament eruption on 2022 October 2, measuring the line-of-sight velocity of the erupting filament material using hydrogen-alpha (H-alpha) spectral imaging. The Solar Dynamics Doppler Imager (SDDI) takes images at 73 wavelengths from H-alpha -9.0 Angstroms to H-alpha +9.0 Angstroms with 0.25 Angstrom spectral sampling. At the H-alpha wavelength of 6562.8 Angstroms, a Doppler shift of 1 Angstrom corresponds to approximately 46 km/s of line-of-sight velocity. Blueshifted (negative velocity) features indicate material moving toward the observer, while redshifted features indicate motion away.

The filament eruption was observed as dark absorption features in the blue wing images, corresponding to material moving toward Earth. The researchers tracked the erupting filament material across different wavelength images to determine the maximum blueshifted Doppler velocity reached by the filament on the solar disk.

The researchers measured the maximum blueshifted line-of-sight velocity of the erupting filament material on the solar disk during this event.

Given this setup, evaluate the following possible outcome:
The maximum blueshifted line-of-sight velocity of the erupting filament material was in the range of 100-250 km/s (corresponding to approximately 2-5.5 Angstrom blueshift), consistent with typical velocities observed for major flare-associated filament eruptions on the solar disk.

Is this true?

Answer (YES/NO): NO